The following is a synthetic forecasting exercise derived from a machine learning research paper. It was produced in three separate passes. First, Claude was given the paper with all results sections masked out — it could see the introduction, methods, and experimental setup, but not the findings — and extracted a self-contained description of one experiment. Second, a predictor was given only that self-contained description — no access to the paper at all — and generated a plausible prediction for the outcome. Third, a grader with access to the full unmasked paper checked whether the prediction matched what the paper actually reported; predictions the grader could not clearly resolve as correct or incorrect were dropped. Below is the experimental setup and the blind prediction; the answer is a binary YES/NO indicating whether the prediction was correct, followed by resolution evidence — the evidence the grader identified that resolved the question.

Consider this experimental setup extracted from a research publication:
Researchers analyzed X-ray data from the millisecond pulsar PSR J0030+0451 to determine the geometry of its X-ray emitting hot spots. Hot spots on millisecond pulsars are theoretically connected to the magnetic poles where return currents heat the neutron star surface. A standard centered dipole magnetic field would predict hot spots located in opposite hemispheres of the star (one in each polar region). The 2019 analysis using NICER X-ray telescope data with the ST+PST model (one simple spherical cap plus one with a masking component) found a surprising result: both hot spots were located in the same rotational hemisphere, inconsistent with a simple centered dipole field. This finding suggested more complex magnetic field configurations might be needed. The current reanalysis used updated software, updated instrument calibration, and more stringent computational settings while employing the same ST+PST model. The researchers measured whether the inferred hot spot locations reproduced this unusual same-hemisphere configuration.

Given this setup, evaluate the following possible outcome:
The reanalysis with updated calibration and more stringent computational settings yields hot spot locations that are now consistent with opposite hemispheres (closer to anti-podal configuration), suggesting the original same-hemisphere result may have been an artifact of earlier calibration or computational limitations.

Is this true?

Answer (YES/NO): NO